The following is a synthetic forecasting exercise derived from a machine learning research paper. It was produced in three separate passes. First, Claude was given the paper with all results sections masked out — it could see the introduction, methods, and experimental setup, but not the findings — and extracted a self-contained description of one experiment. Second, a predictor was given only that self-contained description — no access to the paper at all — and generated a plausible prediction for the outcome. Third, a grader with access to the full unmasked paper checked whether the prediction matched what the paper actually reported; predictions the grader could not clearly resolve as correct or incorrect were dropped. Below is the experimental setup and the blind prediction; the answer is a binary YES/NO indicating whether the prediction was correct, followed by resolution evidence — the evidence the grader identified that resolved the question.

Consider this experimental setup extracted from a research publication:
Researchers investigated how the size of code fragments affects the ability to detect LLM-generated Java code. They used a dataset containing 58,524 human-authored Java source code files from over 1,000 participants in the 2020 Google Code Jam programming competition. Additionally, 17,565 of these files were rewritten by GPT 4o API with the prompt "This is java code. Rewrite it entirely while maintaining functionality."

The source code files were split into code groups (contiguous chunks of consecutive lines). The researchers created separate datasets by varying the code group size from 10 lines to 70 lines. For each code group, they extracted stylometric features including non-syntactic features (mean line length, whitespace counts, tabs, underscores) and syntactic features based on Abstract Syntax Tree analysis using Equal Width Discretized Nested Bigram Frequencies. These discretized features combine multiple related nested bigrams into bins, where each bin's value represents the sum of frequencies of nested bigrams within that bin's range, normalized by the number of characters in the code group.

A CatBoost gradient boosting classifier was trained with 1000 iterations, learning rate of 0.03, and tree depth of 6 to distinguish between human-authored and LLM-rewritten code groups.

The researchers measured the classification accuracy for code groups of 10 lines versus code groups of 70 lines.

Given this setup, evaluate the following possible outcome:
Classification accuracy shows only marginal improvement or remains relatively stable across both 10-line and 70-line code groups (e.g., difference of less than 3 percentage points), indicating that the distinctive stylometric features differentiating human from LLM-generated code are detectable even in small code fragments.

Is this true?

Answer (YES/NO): YES